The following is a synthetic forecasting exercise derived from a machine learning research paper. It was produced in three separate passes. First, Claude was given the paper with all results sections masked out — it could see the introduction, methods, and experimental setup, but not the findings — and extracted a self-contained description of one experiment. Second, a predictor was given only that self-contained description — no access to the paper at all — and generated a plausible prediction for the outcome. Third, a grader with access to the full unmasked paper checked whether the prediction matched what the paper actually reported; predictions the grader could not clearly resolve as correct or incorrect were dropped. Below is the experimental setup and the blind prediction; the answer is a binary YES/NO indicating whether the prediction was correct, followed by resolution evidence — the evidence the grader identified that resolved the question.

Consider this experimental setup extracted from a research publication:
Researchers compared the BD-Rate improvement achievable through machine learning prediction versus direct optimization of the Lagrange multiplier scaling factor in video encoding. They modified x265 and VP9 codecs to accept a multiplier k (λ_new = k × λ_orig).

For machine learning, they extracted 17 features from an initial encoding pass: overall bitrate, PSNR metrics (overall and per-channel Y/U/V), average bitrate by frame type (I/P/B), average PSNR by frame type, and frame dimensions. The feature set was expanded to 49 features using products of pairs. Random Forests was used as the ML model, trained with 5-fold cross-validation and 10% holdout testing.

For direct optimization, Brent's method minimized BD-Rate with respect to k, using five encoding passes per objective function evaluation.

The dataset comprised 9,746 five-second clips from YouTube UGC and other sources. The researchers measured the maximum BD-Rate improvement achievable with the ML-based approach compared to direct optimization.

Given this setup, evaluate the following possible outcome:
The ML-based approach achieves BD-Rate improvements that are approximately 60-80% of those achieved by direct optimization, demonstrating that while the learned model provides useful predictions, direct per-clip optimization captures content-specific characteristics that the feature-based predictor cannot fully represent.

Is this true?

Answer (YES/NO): NO